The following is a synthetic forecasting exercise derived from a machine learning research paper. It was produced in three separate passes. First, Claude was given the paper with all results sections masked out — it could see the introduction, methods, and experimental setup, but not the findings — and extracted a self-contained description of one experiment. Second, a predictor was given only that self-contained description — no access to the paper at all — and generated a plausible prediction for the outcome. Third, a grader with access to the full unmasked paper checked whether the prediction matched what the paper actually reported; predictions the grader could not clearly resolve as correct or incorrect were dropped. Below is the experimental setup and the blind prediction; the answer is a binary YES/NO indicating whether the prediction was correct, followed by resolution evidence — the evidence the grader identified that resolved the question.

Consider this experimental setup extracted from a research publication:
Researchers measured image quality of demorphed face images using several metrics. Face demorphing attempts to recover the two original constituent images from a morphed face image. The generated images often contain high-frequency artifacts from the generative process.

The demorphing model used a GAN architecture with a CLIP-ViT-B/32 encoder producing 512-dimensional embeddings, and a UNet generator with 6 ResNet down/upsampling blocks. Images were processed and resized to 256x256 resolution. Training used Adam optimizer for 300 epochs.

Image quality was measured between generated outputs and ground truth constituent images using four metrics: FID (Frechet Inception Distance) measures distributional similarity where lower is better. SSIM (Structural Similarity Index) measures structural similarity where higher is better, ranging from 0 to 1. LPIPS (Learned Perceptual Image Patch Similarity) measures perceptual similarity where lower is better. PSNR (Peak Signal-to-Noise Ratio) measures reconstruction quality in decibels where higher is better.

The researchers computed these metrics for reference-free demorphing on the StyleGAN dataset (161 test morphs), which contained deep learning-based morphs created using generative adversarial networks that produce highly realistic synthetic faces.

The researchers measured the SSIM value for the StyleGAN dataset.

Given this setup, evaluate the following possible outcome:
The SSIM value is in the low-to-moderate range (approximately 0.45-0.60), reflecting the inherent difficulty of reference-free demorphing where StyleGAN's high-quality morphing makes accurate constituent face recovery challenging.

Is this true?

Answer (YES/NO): YES